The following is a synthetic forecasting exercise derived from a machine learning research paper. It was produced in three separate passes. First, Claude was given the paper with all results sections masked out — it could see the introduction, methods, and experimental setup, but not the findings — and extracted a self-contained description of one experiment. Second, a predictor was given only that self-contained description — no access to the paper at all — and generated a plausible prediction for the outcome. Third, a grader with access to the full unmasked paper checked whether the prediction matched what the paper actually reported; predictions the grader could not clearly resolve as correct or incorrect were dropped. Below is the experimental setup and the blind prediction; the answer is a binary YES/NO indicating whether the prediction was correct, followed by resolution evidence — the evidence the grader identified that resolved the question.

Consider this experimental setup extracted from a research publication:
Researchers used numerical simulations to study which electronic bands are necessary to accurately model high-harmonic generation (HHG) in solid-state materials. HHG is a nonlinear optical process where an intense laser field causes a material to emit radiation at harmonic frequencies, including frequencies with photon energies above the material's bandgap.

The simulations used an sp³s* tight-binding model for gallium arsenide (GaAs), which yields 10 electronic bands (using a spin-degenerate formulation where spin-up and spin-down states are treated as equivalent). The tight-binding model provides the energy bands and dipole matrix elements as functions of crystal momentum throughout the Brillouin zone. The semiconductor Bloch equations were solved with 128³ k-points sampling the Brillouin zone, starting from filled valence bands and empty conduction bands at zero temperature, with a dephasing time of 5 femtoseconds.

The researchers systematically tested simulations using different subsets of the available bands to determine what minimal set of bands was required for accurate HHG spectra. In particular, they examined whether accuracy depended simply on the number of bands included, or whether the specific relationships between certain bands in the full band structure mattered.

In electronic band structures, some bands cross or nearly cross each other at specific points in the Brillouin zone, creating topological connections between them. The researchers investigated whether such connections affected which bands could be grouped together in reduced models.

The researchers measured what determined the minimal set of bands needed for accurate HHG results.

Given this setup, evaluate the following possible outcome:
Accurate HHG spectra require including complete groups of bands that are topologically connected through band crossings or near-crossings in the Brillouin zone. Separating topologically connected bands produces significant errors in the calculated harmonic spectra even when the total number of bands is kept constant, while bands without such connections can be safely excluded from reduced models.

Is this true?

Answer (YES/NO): YES